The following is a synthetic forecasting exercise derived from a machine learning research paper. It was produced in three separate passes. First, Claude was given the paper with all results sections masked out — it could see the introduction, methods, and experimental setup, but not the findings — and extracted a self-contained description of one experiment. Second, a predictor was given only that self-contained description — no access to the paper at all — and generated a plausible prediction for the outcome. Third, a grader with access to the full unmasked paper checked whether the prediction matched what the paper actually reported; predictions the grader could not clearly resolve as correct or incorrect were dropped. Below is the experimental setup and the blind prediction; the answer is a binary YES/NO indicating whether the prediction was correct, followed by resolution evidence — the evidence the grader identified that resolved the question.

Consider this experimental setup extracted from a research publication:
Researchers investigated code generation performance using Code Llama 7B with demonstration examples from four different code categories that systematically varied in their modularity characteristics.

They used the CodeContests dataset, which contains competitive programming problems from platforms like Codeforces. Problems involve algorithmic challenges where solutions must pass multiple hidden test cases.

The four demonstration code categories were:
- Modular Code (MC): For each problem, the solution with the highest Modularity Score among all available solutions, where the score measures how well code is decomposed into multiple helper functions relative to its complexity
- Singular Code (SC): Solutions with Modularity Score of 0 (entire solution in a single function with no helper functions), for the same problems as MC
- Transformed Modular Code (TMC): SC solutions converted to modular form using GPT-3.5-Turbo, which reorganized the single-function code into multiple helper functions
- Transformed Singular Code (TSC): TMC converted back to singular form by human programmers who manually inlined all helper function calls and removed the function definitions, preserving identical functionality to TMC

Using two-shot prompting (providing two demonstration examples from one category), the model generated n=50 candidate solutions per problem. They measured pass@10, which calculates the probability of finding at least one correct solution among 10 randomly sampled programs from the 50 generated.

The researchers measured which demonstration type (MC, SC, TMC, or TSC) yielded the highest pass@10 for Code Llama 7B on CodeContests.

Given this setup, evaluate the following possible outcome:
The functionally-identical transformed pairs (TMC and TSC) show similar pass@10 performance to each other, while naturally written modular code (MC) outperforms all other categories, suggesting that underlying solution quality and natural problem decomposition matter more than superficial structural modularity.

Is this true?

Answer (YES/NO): NO